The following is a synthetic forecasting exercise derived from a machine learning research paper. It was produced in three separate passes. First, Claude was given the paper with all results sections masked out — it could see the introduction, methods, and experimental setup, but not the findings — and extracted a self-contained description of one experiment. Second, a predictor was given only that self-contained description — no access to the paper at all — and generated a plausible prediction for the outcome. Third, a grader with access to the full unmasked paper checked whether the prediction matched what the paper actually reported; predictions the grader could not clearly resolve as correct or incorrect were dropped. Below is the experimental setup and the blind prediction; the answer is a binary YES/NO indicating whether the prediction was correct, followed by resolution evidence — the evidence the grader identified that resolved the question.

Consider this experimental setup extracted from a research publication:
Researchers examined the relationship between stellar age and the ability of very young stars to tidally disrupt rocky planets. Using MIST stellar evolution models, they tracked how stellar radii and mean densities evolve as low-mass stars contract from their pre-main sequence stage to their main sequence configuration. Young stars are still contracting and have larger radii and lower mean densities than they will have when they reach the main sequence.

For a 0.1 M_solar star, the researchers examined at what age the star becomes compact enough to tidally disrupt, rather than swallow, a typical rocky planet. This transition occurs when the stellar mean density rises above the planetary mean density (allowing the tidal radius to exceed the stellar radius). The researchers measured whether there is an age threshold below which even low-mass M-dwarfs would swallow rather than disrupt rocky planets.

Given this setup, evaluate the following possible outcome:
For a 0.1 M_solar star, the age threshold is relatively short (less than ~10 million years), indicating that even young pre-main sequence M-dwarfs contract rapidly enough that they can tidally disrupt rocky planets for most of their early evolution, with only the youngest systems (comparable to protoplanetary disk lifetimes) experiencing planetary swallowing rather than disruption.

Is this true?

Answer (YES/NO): NO